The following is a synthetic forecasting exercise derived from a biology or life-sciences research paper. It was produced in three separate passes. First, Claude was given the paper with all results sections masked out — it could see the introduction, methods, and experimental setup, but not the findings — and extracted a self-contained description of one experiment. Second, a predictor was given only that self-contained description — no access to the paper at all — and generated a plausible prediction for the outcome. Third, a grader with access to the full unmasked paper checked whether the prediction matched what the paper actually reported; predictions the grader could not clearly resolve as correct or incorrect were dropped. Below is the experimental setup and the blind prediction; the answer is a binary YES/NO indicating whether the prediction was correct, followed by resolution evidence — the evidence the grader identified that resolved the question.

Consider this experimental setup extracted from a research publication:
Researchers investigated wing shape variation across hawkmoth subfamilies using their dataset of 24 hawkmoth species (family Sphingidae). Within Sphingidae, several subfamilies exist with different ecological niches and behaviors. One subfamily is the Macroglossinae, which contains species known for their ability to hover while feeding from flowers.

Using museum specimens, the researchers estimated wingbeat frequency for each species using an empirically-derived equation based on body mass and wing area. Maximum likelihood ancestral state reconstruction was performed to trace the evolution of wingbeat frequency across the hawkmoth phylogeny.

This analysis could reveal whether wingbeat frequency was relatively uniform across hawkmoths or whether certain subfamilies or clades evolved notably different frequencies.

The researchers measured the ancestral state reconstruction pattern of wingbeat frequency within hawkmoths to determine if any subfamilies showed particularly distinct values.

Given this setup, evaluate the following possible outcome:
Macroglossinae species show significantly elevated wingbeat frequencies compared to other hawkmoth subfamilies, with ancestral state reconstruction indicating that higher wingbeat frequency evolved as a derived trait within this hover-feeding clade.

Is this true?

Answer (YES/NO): YES